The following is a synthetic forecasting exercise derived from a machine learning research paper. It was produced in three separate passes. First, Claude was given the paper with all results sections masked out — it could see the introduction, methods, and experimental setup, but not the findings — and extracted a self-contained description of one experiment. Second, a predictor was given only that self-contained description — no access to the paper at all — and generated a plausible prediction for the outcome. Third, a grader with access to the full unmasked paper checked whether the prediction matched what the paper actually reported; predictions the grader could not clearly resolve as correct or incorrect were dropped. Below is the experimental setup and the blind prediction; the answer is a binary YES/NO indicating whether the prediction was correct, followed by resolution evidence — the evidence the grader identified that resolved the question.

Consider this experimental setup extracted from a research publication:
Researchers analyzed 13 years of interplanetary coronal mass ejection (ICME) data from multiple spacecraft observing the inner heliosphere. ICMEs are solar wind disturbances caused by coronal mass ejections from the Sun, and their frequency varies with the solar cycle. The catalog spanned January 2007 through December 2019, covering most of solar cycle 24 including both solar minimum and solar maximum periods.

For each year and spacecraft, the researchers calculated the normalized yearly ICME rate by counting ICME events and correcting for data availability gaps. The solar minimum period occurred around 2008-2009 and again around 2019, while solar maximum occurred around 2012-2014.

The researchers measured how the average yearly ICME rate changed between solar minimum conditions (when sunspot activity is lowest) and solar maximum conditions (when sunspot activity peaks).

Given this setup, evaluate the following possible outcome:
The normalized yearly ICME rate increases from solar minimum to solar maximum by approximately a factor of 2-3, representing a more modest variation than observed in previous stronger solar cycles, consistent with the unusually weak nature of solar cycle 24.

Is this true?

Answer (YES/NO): NO